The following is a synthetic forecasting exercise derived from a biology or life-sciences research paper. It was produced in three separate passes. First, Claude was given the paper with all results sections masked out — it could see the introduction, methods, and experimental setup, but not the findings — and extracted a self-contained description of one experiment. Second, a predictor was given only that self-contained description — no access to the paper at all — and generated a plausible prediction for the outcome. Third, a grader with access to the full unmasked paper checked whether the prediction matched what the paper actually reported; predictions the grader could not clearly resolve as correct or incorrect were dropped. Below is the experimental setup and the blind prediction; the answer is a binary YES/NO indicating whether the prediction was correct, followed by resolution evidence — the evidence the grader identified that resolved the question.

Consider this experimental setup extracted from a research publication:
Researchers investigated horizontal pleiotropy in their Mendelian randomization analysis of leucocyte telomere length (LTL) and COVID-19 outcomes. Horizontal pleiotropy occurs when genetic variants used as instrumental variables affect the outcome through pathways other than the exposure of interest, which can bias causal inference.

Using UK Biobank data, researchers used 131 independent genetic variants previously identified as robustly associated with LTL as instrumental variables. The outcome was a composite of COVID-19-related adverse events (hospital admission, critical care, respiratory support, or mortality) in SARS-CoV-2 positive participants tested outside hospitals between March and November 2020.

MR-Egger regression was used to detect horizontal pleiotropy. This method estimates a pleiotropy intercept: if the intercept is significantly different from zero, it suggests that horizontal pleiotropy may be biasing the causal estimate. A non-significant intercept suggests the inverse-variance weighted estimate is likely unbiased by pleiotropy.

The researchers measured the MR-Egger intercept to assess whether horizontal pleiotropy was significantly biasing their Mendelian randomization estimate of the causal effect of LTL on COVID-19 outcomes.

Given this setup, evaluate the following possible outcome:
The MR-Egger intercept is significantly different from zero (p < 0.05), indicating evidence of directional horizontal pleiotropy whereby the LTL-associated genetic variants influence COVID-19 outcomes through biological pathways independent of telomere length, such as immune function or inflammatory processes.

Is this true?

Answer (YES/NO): NO